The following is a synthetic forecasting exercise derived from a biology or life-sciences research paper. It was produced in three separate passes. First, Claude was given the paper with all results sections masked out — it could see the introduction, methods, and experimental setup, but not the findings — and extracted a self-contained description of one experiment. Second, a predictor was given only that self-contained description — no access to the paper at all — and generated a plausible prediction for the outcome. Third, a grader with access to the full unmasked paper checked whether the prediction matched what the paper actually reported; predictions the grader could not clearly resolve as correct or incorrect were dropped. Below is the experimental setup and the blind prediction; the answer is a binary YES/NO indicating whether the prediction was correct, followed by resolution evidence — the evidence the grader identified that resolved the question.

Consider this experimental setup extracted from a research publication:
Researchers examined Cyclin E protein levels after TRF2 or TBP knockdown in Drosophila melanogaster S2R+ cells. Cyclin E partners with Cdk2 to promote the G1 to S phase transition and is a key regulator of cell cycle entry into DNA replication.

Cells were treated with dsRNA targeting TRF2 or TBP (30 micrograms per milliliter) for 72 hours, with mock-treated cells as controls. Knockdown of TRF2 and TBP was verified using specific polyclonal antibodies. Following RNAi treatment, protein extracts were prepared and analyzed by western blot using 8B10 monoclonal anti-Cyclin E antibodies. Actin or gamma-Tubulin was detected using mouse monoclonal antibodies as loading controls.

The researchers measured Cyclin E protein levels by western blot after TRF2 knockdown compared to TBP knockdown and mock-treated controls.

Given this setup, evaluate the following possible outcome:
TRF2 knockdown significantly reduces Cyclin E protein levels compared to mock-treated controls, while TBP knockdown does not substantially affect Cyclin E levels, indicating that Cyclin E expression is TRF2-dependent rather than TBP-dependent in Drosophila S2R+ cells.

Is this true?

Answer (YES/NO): YES